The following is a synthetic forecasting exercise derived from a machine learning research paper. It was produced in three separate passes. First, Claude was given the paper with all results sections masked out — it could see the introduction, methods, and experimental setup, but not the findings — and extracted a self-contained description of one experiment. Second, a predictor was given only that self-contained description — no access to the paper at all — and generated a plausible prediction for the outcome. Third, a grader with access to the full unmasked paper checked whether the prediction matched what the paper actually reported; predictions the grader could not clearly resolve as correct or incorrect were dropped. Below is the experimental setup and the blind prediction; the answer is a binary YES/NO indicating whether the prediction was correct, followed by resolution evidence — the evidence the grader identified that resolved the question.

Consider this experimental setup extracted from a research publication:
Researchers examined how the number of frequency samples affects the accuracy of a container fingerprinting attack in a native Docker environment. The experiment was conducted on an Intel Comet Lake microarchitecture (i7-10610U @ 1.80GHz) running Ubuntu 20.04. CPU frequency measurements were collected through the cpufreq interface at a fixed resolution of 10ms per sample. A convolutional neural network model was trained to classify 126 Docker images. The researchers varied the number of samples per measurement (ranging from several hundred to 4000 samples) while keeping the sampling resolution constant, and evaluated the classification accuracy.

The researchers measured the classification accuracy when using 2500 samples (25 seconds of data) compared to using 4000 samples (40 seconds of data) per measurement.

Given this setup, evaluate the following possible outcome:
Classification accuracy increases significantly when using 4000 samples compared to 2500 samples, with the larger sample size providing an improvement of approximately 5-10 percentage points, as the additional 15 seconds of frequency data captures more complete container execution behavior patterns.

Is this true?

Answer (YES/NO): NO